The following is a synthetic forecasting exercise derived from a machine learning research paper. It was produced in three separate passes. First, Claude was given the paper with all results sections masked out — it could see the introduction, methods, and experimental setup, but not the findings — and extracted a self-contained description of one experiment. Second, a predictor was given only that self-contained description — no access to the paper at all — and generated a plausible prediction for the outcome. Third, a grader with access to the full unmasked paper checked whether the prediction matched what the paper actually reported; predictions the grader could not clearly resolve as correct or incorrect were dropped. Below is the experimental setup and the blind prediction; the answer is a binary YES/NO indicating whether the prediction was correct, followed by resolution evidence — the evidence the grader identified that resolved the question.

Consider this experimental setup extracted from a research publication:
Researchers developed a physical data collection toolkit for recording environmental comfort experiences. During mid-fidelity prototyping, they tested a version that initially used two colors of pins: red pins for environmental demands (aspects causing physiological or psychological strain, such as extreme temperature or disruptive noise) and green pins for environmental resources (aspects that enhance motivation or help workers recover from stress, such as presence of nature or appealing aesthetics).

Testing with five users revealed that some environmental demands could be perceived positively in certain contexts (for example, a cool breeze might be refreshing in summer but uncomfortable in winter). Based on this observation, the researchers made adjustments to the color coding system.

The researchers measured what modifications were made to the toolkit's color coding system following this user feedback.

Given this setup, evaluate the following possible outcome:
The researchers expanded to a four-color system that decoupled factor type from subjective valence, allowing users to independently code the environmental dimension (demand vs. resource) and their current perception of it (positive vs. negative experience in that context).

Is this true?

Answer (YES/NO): NO